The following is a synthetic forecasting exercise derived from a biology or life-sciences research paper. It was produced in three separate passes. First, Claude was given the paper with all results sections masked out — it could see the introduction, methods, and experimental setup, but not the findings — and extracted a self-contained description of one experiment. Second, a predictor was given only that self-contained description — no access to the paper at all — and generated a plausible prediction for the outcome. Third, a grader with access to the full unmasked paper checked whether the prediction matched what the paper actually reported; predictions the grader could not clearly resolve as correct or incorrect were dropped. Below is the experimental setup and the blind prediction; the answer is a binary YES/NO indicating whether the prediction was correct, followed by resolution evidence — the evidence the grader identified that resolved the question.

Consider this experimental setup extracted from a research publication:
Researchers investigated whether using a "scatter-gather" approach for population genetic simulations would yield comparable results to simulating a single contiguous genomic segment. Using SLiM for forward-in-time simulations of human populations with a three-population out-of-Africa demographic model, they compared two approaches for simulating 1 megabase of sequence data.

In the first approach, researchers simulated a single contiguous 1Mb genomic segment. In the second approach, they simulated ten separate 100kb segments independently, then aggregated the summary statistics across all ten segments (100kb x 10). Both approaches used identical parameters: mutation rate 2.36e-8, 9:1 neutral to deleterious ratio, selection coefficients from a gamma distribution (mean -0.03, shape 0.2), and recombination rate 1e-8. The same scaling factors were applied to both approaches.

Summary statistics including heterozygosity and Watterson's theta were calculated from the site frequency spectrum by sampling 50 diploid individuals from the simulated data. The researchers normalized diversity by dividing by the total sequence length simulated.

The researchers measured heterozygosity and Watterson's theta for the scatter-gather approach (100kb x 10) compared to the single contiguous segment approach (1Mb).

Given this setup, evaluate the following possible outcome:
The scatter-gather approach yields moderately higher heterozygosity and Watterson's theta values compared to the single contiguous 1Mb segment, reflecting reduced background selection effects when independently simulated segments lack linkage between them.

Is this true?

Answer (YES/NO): NO